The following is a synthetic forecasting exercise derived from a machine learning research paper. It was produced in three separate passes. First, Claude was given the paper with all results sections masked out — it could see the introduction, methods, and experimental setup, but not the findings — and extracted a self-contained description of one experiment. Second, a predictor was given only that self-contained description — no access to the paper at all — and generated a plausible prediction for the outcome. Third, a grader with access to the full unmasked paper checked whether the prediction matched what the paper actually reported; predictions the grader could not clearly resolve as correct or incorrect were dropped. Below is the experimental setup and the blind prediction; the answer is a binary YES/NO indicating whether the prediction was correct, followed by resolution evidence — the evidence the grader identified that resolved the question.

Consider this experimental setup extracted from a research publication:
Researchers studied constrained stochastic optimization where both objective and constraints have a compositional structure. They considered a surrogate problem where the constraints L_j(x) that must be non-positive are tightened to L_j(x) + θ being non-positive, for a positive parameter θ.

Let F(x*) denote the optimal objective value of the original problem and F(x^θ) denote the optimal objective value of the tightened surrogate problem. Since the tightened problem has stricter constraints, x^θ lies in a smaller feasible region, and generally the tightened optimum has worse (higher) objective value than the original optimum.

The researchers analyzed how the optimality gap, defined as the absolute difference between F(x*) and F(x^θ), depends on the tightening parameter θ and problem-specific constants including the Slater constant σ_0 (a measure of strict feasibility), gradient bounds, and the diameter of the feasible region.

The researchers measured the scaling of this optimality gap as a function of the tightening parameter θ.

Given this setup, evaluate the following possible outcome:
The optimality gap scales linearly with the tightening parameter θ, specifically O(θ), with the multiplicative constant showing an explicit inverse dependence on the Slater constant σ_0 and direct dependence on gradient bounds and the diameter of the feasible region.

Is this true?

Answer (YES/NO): YES